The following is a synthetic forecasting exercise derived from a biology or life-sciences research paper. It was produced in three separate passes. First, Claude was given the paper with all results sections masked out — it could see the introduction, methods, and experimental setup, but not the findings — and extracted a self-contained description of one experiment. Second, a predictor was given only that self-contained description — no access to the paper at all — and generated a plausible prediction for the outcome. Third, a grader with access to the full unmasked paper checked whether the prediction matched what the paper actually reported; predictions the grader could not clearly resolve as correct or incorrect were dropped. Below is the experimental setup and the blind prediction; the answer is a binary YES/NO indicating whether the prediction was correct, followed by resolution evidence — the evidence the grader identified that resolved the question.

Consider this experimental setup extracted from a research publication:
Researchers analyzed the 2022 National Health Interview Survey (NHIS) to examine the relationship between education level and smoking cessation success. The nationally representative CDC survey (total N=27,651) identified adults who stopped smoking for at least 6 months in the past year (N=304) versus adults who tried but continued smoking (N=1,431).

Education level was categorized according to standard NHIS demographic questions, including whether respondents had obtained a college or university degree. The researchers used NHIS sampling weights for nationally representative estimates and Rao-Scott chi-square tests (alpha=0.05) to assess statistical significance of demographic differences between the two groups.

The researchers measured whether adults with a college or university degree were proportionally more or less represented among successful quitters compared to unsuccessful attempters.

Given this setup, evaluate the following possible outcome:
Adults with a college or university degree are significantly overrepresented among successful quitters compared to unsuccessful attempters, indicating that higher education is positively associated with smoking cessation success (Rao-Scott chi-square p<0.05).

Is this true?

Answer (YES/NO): YES